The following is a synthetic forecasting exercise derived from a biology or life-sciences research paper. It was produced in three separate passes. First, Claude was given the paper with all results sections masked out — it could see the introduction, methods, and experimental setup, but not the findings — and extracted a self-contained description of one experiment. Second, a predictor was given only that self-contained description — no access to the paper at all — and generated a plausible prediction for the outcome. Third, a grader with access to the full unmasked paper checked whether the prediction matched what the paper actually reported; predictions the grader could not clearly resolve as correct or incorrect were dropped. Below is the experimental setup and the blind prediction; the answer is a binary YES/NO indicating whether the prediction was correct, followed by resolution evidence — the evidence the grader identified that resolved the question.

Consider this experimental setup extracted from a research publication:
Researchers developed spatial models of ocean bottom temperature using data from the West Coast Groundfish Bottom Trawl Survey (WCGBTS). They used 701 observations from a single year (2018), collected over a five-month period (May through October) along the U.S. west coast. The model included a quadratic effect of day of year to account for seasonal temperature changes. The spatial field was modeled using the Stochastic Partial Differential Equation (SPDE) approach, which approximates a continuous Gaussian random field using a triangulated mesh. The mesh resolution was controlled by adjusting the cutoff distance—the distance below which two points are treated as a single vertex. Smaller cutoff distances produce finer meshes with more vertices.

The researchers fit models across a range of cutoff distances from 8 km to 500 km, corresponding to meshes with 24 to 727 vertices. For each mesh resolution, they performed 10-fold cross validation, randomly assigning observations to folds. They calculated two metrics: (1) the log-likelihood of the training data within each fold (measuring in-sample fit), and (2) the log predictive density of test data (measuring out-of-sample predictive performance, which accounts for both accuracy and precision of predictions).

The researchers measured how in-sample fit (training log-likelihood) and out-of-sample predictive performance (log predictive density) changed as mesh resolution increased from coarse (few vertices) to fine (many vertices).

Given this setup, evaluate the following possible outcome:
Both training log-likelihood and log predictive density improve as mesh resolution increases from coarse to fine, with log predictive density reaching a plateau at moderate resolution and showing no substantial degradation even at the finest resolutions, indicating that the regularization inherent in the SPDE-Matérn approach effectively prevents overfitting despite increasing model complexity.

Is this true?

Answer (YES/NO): NO